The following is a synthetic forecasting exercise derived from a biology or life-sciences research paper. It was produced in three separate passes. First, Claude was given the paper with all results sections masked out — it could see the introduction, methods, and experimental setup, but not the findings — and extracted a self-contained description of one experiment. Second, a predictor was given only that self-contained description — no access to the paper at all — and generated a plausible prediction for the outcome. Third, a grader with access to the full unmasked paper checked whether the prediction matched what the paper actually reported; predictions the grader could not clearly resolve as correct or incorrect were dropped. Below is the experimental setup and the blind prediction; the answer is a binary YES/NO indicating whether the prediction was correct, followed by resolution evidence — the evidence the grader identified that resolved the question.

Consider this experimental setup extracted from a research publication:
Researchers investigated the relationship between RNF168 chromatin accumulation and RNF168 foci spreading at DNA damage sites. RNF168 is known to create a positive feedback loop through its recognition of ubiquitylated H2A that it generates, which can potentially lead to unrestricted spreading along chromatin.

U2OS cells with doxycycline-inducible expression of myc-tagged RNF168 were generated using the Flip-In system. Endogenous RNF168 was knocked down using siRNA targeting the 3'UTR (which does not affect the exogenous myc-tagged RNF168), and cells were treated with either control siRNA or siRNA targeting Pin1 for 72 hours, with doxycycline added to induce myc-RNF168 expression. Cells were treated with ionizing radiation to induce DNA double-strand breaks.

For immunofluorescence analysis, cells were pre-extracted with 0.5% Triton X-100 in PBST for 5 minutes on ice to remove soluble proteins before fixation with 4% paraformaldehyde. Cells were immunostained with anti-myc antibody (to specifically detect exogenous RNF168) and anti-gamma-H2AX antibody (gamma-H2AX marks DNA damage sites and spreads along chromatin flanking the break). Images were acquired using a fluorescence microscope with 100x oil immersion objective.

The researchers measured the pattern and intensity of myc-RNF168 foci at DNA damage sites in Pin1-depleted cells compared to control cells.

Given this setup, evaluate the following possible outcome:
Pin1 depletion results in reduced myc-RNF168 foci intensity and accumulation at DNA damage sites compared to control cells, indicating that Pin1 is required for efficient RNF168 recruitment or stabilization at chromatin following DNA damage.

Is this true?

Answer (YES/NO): NO